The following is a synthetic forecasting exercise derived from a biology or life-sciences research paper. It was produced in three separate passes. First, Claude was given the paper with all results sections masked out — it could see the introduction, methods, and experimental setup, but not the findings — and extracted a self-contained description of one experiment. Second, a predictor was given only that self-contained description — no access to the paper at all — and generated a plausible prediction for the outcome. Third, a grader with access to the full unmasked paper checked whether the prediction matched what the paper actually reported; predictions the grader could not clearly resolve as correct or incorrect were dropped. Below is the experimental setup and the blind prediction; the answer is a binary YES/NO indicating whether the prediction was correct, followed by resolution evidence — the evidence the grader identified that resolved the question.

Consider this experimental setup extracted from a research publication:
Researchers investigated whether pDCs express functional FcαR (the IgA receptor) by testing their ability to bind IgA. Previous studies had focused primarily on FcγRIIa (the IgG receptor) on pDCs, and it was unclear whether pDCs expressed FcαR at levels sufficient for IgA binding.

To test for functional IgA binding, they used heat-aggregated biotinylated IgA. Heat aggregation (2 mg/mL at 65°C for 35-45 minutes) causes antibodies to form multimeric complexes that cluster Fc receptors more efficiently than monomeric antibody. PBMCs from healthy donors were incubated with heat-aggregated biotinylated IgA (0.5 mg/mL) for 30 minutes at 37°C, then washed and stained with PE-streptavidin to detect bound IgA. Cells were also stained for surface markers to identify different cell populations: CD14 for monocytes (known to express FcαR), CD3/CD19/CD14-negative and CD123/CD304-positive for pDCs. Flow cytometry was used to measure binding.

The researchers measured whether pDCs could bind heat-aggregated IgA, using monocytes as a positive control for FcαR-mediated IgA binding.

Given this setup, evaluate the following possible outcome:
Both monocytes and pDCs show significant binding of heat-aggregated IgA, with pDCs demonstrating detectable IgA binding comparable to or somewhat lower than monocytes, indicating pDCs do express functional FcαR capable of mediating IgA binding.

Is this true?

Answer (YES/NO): YES